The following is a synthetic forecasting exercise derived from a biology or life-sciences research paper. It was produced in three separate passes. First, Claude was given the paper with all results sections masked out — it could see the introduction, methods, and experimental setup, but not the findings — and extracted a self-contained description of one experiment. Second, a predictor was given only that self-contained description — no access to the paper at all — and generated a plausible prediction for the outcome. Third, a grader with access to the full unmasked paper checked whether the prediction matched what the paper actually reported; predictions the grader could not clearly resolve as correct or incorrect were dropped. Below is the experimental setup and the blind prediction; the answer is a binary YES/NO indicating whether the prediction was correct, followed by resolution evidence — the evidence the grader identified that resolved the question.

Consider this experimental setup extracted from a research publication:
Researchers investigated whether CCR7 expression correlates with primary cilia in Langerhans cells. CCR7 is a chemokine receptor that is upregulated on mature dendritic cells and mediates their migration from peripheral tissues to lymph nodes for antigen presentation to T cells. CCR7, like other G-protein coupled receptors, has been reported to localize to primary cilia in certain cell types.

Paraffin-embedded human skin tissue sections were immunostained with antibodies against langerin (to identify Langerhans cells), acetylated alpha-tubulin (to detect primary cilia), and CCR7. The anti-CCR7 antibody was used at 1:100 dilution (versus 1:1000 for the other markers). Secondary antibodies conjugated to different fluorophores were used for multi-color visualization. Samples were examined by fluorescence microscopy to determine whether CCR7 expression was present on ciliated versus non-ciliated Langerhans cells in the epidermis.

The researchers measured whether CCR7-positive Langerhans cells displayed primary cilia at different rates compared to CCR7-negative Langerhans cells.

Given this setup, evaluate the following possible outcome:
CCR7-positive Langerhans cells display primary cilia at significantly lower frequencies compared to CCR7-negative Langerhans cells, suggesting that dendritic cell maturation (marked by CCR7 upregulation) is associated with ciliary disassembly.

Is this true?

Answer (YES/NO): YES